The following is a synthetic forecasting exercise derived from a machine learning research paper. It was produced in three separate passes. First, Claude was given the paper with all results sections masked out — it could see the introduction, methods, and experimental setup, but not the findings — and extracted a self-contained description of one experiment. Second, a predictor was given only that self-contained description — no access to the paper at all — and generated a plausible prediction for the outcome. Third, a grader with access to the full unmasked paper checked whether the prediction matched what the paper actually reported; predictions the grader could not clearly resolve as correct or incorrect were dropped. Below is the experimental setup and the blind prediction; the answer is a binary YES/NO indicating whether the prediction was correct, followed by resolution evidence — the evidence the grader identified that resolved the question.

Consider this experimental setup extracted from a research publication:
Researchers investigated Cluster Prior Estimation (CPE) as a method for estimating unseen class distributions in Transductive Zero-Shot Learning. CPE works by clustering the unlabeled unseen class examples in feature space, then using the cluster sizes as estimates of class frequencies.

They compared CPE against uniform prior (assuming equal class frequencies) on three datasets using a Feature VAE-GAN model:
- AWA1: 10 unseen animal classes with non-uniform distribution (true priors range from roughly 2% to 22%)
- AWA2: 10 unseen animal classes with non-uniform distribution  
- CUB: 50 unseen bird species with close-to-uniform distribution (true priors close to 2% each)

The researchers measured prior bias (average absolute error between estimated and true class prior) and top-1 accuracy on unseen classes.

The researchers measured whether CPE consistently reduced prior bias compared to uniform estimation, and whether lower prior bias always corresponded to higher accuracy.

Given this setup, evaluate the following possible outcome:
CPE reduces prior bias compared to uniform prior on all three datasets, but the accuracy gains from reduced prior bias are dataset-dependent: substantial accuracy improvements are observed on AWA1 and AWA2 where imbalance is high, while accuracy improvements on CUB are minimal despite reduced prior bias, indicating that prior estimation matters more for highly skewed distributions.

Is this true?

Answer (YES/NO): NO